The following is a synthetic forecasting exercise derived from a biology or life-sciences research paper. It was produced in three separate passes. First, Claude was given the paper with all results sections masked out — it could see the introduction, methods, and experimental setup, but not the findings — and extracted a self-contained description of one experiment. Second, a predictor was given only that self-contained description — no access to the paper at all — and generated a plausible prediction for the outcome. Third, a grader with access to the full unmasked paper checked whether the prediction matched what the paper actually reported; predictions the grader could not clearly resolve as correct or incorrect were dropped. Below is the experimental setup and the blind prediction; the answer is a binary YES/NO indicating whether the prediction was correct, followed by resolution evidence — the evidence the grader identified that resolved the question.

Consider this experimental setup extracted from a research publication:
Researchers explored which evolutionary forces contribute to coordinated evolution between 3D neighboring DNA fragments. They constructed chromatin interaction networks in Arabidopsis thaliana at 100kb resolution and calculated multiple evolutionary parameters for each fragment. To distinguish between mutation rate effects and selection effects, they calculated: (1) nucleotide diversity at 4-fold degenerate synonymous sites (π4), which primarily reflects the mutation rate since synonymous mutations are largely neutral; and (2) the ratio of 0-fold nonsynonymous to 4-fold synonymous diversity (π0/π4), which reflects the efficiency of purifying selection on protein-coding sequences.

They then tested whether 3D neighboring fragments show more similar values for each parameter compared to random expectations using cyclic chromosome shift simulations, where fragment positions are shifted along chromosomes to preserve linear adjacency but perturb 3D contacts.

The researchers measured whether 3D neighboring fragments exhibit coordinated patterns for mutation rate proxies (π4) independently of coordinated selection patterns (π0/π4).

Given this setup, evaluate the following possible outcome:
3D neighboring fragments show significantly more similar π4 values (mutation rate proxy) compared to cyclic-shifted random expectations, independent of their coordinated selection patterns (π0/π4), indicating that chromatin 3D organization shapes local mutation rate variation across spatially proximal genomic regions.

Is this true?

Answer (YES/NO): NO